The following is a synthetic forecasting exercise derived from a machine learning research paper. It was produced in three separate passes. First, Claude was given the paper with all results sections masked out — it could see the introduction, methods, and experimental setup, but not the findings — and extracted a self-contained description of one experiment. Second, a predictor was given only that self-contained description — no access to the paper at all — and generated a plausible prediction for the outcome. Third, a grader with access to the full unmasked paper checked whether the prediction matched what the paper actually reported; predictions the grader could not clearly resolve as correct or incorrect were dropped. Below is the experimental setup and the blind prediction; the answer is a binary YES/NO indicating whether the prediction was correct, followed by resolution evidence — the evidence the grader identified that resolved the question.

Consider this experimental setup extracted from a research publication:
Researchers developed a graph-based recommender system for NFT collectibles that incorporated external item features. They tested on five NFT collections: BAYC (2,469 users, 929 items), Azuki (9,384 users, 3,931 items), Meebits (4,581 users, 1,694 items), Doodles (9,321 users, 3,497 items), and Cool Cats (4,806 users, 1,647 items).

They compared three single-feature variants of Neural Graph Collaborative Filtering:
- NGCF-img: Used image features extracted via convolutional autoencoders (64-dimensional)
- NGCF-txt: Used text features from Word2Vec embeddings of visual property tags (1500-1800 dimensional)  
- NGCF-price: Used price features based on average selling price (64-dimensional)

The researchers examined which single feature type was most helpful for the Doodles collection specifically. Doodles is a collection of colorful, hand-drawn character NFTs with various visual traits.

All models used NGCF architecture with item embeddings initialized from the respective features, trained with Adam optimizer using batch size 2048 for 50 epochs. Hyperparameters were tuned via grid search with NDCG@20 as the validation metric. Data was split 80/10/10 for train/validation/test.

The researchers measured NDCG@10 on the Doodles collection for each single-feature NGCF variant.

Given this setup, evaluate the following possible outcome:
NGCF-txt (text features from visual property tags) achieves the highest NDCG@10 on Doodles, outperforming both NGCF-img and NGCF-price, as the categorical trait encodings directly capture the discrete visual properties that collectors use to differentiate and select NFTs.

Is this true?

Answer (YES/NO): NO